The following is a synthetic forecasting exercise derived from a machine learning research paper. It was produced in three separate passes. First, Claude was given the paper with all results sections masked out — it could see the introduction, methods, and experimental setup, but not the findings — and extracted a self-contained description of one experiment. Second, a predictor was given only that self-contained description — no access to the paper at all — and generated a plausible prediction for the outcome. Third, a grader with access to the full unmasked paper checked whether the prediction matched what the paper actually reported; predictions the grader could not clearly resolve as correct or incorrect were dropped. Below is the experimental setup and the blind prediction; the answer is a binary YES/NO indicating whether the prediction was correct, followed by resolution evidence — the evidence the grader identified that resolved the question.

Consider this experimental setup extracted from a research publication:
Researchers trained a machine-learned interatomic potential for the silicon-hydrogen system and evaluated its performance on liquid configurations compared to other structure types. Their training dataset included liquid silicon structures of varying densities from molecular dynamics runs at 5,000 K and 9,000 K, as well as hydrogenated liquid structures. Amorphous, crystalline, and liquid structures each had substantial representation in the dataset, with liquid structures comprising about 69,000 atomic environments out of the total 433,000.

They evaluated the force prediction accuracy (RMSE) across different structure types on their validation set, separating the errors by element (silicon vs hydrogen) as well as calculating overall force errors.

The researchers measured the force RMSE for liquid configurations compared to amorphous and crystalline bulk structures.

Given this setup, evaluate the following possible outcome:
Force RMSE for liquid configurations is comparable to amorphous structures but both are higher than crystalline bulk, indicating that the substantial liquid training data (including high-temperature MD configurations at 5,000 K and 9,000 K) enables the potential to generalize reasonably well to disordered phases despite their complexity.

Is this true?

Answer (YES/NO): NO